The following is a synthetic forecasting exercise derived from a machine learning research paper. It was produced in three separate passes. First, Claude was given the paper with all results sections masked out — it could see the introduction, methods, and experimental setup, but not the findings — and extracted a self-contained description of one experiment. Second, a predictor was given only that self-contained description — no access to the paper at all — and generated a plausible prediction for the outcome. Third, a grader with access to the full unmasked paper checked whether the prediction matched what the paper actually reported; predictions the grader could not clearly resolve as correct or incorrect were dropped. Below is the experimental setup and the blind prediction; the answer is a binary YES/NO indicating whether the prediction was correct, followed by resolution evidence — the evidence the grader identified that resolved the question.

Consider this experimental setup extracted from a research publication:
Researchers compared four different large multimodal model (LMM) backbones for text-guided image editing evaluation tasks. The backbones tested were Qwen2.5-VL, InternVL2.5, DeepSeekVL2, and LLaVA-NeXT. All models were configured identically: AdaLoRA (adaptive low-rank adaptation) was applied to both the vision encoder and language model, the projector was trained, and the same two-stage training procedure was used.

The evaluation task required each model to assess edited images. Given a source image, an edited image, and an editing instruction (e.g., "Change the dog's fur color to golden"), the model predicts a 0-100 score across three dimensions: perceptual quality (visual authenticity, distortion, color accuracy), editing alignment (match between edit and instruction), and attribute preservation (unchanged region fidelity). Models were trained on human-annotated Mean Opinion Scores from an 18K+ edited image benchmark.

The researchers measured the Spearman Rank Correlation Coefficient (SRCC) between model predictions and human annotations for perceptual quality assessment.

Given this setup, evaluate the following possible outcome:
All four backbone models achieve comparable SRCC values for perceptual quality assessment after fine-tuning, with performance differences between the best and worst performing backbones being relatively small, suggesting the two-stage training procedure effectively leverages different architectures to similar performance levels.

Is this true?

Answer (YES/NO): NO